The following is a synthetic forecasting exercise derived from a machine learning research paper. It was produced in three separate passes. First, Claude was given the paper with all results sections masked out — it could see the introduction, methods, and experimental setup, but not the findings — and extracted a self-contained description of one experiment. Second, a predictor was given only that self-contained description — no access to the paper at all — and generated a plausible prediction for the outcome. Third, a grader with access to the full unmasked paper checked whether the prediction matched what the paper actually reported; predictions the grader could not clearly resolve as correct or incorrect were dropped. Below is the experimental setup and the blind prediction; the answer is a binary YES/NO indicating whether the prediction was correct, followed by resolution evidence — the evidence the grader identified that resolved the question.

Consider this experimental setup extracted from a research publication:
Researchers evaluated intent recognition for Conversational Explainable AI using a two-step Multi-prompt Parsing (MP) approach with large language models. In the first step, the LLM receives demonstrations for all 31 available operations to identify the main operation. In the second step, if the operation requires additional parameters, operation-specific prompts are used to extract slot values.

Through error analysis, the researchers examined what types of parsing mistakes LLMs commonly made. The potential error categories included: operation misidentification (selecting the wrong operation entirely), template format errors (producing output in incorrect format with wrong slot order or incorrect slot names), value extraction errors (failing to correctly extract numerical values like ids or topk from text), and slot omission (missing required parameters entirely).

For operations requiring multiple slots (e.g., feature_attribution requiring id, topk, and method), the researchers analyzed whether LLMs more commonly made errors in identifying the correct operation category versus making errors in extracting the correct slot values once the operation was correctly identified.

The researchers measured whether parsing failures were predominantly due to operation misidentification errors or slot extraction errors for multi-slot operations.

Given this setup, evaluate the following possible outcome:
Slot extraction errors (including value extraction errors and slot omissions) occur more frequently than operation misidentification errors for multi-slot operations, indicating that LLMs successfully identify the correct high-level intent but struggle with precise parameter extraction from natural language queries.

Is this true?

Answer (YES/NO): YES